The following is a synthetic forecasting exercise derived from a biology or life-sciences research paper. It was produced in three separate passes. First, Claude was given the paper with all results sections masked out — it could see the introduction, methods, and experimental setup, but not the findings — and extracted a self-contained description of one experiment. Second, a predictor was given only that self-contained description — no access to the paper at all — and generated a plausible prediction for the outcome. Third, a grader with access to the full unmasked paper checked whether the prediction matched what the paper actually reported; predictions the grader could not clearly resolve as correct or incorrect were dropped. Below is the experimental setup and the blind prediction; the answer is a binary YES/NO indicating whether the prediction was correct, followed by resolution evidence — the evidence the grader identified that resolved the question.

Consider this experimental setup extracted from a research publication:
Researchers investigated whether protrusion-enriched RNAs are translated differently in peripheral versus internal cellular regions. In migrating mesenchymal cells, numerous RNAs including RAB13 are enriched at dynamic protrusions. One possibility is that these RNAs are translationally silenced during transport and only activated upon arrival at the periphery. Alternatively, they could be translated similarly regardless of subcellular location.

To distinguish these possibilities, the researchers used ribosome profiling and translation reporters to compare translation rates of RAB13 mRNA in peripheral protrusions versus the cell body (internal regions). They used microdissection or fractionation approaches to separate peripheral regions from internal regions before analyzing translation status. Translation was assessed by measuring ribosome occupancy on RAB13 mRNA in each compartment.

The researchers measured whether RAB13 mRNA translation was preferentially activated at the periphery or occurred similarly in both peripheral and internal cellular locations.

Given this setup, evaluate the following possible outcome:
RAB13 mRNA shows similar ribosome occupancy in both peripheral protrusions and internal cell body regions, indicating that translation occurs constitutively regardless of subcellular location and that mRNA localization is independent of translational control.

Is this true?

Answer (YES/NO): YES